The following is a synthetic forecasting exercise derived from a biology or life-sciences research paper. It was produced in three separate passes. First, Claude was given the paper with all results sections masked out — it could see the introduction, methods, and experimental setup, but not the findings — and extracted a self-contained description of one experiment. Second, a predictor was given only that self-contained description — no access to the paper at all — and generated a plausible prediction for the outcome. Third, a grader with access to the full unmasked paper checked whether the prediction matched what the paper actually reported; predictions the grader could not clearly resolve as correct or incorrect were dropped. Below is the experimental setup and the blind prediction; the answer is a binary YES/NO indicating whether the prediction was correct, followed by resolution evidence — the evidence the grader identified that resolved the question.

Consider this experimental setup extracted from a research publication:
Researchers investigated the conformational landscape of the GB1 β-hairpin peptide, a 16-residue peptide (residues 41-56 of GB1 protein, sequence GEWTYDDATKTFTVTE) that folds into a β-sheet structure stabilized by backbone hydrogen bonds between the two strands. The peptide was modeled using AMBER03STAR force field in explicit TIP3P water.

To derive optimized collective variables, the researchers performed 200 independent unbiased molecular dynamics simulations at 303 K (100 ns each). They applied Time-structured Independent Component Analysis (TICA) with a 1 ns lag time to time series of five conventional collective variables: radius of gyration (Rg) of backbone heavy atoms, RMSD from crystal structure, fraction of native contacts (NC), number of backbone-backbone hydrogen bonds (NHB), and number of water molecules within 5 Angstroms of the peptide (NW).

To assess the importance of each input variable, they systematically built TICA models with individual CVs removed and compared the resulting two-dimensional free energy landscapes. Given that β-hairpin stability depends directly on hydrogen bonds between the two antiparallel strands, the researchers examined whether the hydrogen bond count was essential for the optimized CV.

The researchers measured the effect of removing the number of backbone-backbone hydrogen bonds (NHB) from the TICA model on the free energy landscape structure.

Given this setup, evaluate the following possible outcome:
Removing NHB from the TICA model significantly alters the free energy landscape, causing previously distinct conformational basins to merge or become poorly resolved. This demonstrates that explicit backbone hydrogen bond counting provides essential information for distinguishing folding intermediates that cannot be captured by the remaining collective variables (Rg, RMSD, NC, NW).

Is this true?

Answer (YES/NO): NO